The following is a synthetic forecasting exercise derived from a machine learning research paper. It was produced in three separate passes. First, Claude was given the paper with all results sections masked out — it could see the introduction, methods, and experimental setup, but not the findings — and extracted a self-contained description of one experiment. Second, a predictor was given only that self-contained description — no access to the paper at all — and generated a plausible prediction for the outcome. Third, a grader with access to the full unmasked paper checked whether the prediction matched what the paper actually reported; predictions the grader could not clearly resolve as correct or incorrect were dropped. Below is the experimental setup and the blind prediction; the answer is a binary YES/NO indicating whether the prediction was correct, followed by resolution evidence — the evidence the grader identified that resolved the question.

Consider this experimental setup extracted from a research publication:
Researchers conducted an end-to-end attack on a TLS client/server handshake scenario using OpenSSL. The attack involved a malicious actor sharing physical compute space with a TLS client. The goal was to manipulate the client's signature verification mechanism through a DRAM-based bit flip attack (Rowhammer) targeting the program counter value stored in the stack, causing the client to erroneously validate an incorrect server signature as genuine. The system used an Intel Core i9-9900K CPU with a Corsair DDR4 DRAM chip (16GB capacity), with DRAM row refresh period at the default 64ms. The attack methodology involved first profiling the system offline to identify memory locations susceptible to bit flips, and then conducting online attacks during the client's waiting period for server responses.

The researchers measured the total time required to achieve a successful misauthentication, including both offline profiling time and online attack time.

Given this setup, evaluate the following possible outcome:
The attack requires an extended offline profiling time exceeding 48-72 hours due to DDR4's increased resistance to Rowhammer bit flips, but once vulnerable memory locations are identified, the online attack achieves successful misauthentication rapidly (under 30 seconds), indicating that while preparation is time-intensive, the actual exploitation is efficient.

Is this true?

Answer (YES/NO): NO